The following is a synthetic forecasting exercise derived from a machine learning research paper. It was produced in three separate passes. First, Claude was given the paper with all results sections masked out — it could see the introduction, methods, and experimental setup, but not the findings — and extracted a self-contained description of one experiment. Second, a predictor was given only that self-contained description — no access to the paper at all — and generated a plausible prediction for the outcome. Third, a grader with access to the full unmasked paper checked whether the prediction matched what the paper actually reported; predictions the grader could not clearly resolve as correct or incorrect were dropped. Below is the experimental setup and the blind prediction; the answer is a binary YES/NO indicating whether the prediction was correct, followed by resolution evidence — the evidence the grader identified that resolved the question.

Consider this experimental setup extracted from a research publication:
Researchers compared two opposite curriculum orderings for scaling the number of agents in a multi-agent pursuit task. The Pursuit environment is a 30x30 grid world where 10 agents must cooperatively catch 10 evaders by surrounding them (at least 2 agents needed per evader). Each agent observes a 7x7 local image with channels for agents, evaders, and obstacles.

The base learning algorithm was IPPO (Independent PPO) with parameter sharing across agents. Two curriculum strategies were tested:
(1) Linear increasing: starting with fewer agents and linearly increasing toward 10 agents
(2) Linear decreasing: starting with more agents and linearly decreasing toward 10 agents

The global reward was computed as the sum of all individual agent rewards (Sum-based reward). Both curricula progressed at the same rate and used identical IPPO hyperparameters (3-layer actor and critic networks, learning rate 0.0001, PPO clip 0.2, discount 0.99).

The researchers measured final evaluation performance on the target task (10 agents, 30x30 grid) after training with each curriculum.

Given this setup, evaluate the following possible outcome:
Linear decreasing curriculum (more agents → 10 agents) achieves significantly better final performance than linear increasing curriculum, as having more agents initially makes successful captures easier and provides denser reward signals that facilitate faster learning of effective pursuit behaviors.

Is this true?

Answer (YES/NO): YES